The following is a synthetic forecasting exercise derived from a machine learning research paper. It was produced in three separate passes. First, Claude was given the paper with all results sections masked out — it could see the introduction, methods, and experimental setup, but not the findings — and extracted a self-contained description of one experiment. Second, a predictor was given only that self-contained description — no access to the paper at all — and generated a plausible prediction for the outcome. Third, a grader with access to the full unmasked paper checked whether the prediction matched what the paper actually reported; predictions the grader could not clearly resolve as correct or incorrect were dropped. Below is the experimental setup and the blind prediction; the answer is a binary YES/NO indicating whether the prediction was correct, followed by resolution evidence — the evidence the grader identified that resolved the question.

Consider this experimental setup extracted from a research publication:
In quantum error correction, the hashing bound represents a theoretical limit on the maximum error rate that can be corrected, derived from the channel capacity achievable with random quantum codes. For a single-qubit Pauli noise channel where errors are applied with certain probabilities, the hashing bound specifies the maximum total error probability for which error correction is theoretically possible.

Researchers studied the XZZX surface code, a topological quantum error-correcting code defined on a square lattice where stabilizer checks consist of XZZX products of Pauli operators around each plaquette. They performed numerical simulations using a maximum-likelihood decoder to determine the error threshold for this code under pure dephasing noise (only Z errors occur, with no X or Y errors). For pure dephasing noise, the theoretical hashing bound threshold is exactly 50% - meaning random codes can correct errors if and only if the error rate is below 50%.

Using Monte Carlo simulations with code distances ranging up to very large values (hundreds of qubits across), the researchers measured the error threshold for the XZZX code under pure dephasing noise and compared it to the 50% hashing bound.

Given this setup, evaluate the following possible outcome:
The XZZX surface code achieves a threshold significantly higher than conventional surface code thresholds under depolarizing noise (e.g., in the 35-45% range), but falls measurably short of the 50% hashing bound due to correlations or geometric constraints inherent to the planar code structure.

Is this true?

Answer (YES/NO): NO